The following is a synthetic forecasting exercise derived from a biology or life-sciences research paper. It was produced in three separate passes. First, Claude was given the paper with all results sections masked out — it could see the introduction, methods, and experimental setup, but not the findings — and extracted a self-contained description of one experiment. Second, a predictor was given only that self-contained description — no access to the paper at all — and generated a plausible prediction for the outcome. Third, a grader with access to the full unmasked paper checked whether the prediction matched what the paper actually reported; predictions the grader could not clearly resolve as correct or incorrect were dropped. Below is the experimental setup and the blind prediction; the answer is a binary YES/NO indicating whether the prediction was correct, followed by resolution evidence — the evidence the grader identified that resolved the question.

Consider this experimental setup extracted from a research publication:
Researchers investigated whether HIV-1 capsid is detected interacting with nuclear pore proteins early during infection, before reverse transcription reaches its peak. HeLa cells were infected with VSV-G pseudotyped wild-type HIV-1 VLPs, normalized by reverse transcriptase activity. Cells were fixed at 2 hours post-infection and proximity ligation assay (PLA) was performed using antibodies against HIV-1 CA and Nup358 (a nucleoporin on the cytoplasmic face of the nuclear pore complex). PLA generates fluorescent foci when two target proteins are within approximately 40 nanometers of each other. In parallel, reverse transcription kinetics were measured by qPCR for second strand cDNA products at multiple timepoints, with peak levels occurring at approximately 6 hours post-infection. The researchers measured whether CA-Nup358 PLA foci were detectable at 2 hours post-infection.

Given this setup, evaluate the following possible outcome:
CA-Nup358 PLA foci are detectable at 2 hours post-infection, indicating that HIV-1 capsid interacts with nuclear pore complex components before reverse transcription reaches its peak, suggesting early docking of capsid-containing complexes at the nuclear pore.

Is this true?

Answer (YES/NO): YES